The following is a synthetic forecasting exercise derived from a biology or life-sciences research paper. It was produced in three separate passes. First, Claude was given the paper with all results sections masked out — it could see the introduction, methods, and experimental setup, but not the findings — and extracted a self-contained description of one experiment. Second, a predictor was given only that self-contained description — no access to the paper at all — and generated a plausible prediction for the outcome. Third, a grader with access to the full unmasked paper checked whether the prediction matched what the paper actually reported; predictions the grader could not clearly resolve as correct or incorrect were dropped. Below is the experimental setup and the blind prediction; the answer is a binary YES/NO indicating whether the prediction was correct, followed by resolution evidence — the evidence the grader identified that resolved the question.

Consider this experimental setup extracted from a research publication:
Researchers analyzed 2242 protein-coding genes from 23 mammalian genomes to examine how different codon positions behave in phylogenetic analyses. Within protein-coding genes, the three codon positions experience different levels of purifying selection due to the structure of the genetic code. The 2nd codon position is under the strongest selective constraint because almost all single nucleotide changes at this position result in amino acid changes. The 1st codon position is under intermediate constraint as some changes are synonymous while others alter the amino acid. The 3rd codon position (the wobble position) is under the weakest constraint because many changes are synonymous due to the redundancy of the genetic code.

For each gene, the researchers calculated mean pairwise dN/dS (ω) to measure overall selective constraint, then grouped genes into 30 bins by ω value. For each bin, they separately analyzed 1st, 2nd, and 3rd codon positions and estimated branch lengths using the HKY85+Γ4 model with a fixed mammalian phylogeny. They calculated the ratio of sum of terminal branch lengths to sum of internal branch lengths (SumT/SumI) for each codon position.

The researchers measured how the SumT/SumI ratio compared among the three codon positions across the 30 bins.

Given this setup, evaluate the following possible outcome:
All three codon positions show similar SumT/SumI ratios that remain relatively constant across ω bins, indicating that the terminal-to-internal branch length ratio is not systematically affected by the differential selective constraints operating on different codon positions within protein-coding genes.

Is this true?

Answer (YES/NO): NO